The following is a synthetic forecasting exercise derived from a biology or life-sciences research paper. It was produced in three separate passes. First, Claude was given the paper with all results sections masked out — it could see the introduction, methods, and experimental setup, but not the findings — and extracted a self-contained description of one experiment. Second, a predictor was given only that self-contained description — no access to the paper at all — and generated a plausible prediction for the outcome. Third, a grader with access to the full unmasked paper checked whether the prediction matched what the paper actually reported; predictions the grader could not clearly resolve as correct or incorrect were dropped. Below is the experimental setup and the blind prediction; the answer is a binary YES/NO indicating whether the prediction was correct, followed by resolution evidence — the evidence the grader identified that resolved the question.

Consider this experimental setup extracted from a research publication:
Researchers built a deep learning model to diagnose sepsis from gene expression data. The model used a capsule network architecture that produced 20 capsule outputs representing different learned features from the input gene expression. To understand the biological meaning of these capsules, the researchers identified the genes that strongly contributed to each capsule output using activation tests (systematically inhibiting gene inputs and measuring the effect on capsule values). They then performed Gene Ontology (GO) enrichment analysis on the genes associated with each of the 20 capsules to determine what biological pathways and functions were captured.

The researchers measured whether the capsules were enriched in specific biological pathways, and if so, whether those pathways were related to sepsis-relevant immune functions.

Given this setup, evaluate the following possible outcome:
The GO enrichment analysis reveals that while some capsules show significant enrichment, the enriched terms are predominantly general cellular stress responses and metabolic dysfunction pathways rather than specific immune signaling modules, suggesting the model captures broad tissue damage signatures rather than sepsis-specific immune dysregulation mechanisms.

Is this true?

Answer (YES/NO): NO